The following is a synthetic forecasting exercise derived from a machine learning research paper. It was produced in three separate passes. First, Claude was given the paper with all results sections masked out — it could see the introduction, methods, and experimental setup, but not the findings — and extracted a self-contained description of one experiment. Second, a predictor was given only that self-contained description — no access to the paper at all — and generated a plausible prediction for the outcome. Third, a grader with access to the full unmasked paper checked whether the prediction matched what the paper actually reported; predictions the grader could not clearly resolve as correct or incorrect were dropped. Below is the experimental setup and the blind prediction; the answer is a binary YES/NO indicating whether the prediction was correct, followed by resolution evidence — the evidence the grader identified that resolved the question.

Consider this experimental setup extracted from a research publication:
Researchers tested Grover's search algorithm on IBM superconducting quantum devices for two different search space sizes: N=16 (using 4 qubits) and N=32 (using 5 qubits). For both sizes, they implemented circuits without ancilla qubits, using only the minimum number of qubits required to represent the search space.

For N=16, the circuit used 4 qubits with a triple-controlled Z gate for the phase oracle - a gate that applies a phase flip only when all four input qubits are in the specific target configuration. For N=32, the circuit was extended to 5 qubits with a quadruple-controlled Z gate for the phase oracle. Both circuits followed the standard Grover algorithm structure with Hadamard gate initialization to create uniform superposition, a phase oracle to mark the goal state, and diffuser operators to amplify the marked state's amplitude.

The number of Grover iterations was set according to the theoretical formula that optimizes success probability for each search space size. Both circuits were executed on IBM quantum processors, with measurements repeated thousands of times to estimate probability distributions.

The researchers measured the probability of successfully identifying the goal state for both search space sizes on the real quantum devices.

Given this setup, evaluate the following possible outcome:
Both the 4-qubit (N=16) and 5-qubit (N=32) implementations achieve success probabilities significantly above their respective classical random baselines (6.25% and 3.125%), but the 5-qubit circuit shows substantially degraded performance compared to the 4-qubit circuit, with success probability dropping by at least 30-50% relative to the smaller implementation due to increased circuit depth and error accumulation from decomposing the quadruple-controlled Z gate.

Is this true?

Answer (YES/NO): NO